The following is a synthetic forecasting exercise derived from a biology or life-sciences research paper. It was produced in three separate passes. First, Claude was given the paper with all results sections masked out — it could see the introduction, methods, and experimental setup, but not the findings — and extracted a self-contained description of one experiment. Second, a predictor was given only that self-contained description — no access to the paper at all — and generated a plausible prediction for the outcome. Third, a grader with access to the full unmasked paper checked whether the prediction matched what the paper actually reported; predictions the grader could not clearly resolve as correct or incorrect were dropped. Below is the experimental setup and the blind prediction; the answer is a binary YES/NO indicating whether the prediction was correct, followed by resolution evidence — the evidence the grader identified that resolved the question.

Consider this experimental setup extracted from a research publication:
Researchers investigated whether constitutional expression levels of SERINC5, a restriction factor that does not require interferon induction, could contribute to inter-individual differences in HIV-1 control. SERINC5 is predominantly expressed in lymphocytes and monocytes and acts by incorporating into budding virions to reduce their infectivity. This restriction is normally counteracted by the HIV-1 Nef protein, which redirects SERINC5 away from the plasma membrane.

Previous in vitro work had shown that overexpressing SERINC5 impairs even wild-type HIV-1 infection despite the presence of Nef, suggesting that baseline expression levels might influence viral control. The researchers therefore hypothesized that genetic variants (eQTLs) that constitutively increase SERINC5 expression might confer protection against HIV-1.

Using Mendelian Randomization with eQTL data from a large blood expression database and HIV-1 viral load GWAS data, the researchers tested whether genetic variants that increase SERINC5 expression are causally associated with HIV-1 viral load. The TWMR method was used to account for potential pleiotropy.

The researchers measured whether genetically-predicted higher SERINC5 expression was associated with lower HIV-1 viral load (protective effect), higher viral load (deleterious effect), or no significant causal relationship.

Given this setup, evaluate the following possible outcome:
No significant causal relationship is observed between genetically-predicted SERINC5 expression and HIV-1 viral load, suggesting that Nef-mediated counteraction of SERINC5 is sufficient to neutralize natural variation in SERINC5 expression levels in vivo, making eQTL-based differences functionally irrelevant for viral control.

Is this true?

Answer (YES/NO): YES